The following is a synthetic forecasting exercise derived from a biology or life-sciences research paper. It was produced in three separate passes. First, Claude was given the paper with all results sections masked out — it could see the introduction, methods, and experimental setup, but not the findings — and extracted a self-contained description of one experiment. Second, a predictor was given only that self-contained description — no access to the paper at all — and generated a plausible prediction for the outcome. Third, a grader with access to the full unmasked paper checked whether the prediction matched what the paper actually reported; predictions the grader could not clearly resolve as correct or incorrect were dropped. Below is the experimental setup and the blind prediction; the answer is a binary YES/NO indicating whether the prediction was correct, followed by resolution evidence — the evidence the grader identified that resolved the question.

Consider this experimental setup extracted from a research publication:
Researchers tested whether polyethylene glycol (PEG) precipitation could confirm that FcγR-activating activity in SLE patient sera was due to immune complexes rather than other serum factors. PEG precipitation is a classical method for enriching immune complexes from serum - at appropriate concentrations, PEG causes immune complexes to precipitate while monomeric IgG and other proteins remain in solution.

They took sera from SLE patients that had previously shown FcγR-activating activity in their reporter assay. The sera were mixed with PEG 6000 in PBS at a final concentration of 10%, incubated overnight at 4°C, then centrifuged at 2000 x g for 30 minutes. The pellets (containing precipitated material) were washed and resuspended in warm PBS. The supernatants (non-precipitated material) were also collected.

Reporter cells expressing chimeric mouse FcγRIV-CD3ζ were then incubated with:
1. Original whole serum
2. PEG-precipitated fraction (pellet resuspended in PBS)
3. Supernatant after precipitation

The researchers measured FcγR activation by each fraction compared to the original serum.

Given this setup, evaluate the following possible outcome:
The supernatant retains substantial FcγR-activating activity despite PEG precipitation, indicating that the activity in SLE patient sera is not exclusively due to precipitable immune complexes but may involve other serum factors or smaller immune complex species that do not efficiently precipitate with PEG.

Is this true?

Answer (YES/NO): NO